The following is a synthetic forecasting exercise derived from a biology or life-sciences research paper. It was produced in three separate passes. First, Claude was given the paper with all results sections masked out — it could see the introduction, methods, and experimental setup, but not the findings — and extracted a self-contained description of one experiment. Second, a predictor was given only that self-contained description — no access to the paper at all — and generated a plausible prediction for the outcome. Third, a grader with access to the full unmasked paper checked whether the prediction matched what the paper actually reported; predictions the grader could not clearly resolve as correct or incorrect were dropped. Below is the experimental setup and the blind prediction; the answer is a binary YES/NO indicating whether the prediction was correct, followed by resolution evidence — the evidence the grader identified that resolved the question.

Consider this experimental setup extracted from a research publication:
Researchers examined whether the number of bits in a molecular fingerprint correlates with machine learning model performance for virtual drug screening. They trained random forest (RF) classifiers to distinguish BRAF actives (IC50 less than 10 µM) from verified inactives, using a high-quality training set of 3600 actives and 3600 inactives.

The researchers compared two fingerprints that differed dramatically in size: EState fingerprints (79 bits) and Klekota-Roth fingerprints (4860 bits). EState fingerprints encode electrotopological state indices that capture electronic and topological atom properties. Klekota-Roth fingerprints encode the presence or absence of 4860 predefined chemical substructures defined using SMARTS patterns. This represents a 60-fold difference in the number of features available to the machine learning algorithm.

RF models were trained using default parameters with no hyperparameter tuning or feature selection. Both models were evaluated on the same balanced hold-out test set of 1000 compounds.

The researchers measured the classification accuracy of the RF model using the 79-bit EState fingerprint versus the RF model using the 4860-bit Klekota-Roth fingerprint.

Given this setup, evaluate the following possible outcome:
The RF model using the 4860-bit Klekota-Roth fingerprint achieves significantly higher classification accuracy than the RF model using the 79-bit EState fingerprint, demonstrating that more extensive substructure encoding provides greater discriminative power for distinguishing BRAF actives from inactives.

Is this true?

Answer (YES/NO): YES